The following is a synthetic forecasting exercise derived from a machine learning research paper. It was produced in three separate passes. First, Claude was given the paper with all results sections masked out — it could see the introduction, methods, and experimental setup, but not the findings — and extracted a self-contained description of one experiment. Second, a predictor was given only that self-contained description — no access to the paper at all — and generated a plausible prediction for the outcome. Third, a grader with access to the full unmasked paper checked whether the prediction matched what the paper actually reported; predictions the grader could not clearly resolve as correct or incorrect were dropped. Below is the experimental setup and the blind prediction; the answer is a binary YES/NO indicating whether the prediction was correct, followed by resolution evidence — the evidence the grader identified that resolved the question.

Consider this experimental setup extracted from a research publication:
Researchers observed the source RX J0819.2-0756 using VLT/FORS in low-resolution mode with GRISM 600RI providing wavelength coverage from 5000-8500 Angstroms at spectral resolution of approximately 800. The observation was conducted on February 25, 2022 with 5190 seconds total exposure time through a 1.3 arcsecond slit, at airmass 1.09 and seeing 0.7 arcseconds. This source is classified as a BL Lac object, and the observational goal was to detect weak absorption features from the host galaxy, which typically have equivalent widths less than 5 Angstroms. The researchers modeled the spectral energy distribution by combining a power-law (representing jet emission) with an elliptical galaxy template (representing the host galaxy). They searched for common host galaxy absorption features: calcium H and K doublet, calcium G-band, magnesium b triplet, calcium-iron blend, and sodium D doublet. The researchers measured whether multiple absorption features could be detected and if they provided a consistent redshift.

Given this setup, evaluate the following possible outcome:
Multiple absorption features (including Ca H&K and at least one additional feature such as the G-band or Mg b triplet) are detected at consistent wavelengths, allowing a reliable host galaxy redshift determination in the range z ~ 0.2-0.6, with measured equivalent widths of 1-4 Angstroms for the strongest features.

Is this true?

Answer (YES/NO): YES